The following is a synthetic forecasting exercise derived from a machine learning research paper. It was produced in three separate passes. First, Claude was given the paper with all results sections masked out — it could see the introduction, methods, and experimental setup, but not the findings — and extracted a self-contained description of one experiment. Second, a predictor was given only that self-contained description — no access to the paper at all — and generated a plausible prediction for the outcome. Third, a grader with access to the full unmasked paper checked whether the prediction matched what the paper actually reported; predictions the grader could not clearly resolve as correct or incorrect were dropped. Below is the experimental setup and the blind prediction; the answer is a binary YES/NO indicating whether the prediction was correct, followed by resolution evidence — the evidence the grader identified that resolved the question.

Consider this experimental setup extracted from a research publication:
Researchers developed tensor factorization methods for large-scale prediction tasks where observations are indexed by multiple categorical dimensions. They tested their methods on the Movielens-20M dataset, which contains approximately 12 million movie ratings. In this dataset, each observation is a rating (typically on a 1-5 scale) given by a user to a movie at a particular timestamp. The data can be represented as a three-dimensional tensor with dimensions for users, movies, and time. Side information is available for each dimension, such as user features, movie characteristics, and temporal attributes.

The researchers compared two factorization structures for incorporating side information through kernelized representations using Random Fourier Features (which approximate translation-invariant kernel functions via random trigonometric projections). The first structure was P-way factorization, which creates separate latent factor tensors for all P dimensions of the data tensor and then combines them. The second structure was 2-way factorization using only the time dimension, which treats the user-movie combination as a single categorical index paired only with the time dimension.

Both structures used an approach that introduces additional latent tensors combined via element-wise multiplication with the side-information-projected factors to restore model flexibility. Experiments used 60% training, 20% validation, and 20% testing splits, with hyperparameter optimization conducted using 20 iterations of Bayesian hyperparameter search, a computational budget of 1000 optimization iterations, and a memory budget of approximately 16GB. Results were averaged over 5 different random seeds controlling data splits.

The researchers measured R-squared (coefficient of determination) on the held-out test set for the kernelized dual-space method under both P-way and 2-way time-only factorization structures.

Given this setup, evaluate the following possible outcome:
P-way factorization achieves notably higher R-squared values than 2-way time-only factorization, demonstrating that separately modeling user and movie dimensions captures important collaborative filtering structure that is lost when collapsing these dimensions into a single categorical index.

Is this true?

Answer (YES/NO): YES